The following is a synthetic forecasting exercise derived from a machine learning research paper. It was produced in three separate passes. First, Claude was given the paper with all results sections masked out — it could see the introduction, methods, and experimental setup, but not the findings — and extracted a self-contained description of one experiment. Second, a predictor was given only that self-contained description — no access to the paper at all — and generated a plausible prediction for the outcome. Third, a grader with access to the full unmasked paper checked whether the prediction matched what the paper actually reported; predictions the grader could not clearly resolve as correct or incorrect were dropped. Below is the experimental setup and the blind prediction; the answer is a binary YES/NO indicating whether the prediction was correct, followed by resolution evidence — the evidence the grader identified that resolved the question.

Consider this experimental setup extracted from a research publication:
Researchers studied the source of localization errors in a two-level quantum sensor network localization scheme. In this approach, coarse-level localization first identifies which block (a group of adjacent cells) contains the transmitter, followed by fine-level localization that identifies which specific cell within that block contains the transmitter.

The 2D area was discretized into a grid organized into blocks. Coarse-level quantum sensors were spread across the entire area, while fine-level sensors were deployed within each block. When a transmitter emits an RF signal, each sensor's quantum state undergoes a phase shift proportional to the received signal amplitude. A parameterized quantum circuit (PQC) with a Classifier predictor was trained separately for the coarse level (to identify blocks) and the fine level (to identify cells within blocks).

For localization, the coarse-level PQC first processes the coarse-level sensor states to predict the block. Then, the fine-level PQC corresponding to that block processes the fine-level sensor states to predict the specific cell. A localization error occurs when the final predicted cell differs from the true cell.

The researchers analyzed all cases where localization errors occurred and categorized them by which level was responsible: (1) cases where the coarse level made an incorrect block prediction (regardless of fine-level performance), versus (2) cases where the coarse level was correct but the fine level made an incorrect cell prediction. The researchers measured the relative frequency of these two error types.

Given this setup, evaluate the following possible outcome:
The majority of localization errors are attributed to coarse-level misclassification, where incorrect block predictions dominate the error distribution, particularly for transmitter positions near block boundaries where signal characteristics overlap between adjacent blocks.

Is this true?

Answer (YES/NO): YES